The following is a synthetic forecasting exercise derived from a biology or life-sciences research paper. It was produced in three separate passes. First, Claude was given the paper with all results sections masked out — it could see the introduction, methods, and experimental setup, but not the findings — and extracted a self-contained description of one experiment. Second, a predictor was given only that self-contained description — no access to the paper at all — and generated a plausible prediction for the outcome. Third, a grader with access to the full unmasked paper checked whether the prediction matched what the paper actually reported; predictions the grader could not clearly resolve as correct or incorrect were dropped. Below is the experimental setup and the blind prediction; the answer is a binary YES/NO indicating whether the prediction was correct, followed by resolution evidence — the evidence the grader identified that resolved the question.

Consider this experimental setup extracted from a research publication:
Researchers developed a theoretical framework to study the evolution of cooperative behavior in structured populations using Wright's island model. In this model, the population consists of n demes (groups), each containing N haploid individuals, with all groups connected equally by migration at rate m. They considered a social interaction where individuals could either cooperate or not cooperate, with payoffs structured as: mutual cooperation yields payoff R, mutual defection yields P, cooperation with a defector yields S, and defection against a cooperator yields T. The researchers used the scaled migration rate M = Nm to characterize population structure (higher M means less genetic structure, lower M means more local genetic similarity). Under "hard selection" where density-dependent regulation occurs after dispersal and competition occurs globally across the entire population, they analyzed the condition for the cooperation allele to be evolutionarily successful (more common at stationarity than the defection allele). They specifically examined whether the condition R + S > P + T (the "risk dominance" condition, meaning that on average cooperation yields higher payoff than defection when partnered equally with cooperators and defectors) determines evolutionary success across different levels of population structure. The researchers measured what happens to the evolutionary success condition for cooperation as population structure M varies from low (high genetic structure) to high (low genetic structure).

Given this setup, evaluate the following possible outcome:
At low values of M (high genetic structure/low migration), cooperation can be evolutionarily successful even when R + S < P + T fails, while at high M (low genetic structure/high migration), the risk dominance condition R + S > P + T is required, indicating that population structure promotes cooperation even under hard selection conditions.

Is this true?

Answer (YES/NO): NO